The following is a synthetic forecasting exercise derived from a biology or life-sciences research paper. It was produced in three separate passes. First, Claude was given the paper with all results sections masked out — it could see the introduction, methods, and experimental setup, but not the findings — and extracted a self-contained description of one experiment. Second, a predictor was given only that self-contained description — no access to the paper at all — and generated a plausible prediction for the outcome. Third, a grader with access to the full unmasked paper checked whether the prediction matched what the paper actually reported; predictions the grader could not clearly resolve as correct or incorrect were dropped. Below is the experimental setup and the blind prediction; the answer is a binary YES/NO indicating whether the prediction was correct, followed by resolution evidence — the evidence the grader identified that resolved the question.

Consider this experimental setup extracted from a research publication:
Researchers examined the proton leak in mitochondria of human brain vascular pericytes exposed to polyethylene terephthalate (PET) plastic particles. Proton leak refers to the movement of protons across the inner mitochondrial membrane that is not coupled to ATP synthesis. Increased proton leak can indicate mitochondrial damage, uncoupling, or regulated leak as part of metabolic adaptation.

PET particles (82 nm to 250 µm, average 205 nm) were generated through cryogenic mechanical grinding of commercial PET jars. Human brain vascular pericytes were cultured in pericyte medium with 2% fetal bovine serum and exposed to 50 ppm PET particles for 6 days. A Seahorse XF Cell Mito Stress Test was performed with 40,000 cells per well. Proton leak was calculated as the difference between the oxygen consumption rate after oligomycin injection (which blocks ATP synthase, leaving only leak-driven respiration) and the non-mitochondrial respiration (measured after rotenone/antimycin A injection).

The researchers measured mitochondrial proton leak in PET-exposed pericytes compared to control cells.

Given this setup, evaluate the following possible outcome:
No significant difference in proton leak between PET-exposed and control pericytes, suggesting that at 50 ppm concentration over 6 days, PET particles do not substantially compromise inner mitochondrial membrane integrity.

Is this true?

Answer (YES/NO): NO